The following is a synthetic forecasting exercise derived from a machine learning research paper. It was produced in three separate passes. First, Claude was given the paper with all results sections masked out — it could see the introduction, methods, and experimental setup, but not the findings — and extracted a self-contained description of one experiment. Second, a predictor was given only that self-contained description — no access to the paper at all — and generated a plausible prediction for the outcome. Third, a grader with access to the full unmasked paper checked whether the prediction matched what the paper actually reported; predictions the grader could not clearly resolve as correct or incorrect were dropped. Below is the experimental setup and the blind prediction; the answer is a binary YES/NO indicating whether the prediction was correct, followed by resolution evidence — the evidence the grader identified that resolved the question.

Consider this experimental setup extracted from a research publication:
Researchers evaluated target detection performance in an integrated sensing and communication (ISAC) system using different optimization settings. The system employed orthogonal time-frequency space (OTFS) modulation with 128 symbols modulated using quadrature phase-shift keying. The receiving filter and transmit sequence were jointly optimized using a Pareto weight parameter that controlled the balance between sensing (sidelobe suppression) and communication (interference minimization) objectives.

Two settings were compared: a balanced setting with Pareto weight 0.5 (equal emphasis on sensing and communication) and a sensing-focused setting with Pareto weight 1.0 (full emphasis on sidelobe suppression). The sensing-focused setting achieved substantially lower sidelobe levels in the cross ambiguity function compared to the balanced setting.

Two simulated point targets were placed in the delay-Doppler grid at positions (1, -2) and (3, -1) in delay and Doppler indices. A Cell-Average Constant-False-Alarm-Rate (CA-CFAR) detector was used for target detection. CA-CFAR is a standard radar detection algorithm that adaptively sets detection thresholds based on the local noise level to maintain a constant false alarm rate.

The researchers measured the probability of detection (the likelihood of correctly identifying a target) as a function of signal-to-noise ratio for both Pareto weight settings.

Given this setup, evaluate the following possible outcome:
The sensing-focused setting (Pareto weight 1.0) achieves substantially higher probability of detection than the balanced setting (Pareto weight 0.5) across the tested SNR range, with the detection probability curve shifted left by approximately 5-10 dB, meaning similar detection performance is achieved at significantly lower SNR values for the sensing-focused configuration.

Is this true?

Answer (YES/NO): NO